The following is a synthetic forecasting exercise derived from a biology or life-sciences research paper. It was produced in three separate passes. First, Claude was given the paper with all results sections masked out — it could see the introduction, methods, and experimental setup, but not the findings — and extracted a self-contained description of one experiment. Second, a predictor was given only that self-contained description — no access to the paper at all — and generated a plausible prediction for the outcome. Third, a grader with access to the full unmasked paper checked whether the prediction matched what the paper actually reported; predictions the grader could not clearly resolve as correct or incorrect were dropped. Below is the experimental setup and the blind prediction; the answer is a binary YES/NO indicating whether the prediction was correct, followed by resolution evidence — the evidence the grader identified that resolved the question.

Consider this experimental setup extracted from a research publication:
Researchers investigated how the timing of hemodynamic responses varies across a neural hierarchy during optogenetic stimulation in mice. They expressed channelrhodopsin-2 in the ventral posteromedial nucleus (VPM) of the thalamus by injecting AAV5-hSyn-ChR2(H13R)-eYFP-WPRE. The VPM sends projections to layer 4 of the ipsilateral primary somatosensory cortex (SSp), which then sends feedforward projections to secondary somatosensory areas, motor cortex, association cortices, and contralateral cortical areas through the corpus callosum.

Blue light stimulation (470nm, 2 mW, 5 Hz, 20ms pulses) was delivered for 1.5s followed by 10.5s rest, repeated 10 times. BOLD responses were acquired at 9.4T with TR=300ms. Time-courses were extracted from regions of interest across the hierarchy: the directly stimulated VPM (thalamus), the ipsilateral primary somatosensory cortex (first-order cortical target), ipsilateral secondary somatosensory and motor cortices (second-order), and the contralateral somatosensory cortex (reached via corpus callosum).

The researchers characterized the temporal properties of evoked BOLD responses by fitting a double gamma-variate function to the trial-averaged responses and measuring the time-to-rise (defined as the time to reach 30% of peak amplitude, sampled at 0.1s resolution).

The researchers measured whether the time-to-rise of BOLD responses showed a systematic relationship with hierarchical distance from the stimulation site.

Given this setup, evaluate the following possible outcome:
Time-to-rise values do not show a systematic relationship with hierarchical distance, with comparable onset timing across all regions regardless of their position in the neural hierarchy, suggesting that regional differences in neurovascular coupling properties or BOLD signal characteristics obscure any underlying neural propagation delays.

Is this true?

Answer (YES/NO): NO